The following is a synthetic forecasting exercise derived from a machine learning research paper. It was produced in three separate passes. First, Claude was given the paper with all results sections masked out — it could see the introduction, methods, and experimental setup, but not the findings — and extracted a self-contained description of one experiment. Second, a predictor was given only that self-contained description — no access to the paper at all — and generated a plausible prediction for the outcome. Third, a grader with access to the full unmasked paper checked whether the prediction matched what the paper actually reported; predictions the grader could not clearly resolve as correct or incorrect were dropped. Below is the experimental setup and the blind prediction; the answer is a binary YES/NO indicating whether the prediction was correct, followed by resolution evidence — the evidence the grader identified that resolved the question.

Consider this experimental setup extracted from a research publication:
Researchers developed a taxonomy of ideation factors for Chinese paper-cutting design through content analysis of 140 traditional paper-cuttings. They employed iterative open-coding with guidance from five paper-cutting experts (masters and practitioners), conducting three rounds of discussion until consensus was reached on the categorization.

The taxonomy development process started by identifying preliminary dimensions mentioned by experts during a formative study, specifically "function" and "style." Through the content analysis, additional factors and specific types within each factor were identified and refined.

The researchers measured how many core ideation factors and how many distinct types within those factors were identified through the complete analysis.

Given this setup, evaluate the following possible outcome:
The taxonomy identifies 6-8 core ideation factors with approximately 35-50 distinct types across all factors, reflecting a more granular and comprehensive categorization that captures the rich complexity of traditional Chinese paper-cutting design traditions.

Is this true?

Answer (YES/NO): NO